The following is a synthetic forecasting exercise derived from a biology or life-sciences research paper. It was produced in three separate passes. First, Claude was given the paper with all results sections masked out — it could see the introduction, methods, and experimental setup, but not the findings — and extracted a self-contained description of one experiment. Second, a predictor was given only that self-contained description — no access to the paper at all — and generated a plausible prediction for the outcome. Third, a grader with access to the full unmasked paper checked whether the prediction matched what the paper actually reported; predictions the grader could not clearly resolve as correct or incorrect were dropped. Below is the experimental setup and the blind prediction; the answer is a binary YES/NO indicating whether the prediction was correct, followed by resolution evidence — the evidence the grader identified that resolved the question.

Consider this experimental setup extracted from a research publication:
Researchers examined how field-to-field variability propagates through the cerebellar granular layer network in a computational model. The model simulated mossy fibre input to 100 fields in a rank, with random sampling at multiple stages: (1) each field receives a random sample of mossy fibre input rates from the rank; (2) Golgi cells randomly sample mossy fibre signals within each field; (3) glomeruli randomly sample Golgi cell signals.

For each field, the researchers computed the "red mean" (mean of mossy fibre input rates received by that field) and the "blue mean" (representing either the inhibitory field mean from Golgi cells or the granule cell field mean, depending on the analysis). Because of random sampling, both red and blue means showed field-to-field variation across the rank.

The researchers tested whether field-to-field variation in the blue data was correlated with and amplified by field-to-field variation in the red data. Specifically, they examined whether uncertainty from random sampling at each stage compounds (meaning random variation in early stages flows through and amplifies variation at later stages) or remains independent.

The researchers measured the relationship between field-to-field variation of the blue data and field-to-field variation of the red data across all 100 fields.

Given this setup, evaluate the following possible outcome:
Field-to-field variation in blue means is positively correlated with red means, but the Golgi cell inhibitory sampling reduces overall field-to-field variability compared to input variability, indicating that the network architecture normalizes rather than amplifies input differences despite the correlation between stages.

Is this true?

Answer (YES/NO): NO